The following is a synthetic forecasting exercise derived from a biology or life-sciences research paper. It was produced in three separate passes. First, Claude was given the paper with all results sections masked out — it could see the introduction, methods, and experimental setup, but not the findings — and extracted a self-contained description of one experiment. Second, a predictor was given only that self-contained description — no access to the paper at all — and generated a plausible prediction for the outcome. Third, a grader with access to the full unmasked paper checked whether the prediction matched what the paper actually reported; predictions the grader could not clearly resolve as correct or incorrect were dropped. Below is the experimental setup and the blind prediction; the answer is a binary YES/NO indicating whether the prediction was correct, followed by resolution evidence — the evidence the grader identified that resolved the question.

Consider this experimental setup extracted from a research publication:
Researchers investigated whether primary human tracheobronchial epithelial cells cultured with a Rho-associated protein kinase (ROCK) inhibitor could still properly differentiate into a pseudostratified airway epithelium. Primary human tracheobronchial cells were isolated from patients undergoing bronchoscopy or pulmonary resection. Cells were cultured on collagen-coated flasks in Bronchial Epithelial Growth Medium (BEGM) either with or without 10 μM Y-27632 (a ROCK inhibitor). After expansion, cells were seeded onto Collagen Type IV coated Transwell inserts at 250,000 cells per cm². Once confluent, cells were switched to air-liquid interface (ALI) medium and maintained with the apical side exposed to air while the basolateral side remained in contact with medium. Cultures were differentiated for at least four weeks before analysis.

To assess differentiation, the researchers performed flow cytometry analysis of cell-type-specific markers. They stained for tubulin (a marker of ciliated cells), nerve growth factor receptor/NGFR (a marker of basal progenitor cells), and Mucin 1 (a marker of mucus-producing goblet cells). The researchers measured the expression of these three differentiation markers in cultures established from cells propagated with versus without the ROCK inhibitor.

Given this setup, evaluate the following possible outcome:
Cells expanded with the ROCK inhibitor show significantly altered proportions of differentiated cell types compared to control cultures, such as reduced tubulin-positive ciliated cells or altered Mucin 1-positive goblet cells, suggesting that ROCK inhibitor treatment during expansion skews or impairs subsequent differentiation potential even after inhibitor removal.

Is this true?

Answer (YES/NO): NO